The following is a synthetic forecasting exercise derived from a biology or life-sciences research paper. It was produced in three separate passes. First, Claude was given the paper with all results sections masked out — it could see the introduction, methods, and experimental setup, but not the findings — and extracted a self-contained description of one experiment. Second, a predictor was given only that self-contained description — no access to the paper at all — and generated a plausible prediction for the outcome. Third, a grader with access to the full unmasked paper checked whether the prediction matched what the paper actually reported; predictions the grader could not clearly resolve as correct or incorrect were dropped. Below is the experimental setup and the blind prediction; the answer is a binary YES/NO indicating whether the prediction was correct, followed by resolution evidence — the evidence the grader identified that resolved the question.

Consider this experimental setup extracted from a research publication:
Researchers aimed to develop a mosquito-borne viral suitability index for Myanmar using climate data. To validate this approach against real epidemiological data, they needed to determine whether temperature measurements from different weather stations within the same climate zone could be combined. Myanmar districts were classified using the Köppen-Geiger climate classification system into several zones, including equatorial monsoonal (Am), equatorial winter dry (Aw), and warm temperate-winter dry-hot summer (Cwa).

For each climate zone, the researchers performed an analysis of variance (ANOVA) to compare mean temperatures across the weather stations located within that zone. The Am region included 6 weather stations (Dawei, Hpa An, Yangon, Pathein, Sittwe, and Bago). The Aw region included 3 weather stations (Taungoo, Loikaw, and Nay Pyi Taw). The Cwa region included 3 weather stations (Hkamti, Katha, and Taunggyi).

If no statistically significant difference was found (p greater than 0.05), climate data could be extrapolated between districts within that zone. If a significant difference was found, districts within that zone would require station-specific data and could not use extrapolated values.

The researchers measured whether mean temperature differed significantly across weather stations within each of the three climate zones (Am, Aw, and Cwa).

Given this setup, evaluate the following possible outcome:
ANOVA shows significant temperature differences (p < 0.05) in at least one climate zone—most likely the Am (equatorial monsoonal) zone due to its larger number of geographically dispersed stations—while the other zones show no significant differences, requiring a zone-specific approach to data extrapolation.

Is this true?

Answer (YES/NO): NO